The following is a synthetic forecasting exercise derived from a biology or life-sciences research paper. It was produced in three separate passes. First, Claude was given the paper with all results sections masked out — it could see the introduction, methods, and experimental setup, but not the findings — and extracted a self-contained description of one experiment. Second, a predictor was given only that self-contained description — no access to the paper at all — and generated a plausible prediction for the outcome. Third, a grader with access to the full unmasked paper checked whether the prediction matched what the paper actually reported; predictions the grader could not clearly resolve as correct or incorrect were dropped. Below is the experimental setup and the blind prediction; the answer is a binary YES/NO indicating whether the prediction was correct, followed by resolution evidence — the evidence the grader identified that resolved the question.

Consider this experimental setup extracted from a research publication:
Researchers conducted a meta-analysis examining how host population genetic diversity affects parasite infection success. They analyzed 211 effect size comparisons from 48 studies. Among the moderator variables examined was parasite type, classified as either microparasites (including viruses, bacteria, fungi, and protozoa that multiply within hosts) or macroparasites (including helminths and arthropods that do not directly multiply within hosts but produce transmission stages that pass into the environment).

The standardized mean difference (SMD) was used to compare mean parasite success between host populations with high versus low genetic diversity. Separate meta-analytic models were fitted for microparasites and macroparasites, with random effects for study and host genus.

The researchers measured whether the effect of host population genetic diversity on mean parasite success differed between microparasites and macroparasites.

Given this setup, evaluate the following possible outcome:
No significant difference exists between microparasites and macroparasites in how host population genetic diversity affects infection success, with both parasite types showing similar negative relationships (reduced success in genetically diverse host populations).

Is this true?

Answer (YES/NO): NO